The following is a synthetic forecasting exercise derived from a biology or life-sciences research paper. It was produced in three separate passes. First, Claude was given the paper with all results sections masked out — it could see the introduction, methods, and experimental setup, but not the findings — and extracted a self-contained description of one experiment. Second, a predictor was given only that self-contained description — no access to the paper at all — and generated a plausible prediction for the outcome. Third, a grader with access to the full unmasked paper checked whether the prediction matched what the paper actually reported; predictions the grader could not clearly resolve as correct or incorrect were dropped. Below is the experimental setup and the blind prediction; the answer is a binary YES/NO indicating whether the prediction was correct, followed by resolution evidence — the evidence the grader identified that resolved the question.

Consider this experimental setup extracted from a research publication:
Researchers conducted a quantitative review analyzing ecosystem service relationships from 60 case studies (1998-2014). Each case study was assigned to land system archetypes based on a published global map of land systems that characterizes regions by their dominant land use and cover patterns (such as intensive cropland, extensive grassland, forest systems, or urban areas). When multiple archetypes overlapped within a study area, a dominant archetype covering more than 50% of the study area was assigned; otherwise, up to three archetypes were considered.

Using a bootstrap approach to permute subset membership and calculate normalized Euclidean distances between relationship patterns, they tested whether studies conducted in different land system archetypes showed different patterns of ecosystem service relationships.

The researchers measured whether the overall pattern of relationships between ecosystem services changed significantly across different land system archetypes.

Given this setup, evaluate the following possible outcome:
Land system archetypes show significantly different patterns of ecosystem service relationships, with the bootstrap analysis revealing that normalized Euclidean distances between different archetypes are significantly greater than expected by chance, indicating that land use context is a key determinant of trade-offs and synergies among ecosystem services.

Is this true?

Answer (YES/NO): NO